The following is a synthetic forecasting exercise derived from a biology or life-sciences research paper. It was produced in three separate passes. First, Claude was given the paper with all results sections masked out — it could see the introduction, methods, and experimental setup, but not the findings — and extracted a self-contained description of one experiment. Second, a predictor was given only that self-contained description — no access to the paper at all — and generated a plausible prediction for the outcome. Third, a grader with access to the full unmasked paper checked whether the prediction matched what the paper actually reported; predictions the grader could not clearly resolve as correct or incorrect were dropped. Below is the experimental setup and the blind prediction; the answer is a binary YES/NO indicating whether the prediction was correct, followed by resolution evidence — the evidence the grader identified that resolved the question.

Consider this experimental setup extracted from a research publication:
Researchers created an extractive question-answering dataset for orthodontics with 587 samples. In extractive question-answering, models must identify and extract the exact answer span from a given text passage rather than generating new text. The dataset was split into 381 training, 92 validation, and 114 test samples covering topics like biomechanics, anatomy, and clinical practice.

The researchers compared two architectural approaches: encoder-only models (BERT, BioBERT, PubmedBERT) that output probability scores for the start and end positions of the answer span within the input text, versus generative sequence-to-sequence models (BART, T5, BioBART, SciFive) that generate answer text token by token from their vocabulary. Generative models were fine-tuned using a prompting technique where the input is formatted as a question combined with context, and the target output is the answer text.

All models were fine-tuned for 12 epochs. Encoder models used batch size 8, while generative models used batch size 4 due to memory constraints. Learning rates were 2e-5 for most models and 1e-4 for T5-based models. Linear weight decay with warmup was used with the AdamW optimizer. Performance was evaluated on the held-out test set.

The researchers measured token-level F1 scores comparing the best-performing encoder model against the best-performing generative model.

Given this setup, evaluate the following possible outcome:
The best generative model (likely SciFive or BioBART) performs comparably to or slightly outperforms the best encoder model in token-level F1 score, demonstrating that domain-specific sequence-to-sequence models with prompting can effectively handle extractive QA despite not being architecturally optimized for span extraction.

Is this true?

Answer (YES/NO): NO